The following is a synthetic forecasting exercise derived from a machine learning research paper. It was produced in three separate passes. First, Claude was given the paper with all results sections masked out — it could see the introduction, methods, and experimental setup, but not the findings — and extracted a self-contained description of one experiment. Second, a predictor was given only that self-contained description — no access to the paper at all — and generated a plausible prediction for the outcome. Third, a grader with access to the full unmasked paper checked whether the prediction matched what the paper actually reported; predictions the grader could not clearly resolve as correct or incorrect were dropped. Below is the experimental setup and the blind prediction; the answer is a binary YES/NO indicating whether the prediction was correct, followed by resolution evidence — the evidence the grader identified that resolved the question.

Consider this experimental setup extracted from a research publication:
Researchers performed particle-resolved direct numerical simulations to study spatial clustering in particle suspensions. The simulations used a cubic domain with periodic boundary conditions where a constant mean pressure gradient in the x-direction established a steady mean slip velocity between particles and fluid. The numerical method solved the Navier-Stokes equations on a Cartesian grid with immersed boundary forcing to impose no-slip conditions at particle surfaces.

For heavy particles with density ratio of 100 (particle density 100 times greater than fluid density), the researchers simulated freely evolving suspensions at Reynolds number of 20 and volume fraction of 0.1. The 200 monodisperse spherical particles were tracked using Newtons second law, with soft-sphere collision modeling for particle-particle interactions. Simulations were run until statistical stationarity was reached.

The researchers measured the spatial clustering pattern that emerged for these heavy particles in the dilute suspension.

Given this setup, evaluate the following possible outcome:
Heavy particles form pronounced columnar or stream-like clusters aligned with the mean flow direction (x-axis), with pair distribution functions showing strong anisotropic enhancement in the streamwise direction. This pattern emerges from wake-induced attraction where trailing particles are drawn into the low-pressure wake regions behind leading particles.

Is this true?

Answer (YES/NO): NO